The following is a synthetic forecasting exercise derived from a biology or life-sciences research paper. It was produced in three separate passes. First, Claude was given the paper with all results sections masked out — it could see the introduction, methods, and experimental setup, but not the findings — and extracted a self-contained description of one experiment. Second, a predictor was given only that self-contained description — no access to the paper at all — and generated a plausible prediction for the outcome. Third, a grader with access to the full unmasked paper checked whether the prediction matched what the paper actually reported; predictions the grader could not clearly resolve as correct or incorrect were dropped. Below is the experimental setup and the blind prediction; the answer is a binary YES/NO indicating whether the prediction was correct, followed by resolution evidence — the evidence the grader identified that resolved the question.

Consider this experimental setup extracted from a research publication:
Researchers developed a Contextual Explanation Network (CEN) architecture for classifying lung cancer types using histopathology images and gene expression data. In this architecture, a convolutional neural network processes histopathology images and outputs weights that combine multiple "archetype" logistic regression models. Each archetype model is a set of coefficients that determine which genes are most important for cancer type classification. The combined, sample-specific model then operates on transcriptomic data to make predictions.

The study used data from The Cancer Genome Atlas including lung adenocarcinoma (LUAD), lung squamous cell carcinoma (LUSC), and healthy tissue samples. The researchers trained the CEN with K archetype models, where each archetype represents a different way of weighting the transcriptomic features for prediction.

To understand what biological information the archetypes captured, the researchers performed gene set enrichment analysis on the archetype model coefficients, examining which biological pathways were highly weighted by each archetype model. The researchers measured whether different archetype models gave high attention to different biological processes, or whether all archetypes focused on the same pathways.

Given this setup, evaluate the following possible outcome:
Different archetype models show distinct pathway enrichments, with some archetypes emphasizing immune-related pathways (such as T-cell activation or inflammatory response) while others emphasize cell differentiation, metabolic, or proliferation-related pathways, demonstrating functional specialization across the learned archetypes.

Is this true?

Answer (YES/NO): YES